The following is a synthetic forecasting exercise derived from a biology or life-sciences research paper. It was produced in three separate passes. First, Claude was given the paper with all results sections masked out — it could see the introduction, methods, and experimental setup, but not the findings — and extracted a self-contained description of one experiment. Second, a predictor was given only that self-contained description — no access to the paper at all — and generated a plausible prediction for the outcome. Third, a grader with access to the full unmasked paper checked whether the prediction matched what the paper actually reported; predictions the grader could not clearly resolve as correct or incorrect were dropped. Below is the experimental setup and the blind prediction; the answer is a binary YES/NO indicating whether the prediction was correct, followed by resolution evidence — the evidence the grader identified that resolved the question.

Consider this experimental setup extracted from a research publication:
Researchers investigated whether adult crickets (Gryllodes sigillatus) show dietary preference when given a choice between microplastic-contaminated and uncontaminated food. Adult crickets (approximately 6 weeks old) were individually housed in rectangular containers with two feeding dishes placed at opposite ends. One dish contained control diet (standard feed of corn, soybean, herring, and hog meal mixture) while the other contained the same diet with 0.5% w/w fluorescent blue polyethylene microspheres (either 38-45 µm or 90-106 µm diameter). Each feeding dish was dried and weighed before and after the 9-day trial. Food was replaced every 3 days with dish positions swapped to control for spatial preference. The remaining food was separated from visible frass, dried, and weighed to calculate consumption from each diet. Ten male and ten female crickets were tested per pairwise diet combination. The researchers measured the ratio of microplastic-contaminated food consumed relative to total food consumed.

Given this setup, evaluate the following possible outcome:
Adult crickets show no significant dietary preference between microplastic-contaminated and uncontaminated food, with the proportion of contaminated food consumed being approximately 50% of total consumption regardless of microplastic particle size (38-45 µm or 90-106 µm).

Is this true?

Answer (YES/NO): NO